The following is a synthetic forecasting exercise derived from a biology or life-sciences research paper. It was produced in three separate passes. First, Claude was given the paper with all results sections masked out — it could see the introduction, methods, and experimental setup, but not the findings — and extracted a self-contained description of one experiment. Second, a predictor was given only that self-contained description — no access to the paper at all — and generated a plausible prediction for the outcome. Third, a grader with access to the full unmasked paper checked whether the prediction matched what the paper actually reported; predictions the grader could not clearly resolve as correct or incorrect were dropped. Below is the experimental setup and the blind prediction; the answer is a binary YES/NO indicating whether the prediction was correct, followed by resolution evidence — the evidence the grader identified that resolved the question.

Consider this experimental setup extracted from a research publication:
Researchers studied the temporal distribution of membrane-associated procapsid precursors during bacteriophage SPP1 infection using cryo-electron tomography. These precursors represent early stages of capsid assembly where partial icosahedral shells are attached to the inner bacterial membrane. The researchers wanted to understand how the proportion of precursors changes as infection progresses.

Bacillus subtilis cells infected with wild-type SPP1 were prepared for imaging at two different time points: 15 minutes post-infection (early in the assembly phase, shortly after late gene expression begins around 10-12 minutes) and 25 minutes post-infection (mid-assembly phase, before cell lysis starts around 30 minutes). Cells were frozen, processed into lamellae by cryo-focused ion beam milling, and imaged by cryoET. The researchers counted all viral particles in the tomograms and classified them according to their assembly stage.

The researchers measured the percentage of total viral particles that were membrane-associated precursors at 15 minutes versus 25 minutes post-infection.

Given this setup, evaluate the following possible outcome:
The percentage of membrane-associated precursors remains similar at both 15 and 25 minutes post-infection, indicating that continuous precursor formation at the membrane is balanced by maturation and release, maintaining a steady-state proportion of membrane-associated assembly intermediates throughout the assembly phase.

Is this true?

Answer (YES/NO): NO